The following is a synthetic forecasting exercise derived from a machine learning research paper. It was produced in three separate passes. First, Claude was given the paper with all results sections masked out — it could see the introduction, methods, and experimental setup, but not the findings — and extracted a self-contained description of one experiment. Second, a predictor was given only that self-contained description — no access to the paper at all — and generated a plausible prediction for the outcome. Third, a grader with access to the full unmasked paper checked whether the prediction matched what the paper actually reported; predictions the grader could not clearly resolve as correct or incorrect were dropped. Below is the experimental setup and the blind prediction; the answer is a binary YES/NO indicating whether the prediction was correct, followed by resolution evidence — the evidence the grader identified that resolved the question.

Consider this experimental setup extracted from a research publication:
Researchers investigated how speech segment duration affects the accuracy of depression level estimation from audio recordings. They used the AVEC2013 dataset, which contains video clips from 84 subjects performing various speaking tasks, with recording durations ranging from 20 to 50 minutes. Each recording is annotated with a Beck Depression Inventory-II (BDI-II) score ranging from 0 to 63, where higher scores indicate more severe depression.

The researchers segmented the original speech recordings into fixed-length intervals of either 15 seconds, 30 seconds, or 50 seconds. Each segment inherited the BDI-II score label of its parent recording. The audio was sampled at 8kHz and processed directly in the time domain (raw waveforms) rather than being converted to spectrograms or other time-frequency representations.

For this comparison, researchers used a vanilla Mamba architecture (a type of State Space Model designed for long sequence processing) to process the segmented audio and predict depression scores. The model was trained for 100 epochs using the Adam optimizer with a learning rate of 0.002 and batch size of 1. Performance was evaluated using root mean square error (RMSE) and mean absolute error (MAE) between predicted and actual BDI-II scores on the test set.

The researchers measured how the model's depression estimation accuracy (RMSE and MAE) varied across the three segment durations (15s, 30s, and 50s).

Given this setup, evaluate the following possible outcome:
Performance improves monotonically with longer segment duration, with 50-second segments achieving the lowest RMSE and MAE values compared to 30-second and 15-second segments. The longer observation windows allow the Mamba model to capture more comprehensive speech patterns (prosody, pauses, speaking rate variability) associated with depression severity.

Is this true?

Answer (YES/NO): NO